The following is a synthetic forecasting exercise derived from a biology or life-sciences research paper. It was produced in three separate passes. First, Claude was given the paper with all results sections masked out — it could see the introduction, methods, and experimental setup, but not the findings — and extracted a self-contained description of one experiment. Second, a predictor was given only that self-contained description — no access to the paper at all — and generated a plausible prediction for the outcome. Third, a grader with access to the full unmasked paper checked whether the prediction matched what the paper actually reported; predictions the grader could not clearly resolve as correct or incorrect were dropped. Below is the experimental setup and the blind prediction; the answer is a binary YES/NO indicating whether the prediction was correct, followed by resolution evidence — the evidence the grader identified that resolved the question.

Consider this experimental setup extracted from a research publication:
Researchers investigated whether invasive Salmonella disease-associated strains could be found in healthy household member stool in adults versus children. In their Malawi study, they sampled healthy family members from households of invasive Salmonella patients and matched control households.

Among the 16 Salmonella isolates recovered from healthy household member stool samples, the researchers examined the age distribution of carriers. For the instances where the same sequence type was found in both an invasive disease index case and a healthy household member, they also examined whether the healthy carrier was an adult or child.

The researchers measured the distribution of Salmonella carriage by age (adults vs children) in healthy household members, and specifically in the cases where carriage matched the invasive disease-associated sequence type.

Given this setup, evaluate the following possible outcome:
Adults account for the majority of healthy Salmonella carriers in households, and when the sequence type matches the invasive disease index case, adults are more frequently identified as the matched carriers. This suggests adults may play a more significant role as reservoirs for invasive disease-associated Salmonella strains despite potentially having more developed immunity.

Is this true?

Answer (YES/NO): NO